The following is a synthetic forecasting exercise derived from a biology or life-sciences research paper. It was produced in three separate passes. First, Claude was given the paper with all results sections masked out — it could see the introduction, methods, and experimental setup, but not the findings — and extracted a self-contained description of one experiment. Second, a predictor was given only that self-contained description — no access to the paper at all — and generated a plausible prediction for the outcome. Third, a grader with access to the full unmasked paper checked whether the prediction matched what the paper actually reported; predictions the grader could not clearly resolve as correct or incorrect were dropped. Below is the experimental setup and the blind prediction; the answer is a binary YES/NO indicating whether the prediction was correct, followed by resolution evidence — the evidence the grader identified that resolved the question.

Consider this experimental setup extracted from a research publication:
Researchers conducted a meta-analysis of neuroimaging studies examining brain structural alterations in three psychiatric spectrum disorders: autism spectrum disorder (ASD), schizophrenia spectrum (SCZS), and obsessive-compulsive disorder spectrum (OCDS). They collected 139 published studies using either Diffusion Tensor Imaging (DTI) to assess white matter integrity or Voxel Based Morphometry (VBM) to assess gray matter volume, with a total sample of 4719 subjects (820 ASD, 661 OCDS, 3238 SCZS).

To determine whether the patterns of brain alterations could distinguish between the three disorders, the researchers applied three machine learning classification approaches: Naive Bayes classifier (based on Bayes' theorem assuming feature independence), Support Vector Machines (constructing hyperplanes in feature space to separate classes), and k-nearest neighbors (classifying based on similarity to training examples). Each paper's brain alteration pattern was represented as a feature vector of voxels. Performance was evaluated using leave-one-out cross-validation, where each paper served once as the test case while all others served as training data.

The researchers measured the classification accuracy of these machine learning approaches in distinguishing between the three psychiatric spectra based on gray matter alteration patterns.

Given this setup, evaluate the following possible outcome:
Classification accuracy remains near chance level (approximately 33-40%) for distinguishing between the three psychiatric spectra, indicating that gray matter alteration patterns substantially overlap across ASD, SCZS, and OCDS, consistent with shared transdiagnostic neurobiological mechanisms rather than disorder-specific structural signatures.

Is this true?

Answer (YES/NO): YES